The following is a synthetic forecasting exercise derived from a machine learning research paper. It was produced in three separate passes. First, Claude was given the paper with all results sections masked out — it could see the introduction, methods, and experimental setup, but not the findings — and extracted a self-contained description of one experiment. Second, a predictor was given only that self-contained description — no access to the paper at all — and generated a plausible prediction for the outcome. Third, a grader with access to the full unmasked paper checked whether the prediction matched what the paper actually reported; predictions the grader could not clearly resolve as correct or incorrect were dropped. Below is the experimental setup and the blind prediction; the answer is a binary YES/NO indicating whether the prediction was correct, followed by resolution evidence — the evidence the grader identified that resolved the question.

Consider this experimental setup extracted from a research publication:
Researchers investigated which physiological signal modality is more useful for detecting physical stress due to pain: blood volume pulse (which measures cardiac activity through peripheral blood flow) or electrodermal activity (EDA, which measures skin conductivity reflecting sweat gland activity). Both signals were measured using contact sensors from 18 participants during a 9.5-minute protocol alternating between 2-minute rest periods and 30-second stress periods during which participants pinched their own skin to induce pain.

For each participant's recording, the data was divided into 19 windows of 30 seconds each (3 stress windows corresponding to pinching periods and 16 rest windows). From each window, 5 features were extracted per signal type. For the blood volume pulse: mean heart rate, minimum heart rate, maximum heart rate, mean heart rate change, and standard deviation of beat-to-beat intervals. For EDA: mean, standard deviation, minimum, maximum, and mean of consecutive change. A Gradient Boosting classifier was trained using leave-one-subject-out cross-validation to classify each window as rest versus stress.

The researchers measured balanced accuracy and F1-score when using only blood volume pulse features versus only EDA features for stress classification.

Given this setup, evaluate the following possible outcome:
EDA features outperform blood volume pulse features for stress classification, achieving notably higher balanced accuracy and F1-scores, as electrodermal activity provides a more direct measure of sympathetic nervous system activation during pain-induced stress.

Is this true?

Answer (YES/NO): YES